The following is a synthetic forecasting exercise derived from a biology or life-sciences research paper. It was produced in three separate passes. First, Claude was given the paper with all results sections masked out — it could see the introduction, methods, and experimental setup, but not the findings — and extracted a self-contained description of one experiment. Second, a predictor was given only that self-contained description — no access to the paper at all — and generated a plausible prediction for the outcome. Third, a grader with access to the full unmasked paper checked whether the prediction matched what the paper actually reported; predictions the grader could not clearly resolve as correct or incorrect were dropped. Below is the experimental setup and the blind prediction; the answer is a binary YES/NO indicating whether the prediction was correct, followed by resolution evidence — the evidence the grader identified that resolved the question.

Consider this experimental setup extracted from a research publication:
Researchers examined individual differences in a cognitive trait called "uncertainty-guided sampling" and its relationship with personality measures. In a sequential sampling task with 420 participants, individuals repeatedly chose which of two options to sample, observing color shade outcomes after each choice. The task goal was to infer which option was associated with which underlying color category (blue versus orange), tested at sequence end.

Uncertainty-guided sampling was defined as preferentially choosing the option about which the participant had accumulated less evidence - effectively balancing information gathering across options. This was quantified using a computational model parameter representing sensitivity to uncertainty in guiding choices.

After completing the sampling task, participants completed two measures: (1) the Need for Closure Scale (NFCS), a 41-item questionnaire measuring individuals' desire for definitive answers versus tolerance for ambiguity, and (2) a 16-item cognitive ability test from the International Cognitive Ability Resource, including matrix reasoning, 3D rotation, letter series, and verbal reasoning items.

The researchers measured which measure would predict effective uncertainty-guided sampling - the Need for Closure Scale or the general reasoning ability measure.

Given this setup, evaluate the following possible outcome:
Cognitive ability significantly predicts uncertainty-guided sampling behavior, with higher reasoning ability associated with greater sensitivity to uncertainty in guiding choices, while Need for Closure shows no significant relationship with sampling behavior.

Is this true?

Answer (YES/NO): YES